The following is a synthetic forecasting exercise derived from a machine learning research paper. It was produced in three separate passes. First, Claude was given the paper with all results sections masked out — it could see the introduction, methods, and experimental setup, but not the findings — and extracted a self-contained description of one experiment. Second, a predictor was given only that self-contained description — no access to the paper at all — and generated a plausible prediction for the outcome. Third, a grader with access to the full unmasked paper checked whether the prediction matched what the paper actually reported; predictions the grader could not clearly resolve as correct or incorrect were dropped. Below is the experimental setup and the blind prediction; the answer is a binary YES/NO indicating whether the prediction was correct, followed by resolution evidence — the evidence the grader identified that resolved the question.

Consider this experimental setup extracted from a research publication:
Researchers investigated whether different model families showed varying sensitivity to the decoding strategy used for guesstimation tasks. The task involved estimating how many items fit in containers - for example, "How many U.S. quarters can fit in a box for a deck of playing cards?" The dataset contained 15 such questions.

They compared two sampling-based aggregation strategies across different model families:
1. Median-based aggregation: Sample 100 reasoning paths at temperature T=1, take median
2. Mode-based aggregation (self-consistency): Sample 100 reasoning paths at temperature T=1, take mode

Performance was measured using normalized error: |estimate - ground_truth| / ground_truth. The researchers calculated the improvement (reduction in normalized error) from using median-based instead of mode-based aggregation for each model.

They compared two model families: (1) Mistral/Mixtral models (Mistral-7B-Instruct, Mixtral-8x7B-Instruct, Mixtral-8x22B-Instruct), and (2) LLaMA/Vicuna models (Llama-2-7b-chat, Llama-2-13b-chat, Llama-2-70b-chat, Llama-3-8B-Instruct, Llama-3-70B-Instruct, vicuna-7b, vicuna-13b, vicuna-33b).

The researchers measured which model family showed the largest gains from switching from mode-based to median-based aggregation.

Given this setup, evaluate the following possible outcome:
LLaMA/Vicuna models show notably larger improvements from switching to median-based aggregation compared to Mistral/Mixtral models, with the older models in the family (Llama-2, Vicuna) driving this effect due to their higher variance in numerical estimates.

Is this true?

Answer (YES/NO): NO